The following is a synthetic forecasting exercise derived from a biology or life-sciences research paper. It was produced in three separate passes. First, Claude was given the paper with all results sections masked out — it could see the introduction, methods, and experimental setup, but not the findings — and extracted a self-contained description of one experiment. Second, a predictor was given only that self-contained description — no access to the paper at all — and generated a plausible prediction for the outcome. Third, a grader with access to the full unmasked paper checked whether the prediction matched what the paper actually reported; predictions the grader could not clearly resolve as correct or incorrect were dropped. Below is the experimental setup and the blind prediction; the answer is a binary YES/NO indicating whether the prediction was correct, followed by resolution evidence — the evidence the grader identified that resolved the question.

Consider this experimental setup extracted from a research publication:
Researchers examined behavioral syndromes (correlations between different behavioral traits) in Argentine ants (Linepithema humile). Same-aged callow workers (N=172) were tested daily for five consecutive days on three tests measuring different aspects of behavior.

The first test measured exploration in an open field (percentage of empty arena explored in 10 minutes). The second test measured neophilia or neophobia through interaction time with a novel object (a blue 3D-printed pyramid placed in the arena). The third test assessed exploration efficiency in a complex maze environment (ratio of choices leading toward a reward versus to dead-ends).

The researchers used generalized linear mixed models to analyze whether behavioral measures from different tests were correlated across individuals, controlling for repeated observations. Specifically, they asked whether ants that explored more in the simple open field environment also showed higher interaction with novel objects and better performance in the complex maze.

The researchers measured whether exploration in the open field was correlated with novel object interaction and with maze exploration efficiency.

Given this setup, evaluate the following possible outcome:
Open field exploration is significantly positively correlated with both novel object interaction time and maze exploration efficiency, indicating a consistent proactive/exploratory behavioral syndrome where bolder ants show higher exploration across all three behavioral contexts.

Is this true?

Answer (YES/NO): NO